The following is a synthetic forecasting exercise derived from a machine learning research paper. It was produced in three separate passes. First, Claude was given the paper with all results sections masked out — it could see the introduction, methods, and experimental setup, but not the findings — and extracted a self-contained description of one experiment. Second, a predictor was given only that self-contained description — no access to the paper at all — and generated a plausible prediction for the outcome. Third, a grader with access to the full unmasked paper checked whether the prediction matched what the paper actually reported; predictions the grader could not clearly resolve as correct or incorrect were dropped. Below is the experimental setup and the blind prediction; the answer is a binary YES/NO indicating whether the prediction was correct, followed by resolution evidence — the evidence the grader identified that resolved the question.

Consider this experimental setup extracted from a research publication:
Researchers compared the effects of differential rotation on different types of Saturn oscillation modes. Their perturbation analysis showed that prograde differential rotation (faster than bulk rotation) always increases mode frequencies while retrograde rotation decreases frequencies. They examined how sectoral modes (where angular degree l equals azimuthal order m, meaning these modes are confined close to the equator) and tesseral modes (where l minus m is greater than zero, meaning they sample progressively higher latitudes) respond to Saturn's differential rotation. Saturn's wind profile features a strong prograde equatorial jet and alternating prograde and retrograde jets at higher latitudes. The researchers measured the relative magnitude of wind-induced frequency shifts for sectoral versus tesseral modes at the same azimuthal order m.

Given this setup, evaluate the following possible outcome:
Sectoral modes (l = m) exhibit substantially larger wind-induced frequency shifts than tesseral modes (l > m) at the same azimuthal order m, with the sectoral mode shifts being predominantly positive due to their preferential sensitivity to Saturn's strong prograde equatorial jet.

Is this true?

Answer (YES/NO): YES